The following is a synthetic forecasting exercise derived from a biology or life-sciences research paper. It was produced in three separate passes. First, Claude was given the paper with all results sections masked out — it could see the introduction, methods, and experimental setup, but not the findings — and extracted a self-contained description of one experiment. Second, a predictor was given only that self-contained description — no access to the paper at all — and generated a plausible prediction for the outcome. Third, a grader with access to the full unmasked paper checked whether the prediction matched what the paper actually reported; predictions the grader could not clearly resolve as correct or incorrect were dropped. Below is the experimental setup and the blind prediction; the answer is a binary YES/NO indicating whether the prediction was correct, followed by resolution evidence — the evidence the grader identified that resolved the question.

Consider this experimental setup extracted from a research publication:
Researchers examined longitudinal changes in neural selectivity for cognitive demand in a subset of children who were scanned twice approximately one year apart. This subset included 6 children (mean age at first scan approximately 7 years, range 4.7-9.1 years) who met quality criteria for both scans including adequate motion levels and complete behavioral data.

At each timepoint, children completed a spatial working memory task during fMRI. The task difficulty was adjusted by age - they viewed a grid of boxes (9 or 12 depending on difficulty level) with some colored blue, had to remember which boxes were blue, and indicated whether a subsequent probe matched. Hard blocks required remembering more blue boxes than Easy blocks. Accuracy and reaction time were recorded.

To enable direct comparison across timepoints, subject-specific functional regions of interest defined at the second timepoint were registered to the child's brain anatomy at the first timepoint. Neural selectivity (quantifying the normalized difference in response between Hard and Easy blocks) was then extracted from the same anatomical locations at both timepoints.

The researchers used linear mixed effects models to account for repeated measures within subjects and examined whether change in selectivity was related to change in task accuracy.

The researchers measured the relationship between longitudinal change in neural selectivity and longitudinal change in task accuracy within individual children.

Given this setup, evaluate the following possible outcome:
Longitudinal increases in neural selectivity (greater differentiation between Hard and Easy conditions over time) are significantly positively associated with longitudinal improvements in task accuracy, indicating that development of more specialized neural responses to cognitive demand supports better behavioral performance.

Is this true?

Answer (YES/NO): YES